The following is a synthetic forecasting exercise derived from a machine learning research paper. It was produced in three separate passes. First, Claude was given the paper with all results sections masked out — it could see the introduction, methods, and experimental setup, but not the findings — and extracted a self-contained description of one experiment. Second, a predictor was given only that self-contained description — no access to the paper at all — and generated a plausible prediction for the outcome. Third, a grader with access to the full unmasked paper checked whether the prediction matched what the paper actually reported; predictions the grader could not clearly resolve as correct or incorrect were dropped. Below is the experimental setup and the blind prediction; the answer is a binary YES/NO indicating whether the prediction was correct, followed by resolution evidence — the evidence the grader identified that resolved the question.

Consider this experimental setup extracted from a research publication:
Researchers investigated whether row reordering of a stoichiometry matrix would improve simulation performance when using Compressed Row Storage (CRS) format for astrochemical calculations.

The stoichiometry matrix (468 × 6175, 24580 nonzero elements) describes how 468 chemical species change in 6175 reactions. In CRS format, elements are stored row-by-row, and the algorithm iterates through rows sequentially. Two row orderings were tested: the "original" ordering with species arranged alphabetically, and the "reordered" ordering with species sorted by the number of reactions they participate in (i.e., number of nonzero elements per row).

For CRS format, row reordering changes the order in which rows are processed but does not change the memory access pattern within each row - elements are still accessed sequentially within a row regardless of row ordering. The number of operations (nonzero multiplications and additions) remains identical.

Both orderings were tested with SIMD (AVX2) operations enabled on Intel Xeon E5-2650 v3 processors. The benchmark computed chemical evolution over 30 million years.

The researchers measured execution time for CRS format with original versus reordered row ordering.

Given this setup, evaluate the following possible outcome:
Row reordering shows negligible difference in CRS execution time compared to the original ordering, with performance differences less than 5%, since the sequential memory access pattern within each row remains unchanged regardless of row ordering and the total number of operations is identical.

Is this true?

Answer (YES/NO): NO